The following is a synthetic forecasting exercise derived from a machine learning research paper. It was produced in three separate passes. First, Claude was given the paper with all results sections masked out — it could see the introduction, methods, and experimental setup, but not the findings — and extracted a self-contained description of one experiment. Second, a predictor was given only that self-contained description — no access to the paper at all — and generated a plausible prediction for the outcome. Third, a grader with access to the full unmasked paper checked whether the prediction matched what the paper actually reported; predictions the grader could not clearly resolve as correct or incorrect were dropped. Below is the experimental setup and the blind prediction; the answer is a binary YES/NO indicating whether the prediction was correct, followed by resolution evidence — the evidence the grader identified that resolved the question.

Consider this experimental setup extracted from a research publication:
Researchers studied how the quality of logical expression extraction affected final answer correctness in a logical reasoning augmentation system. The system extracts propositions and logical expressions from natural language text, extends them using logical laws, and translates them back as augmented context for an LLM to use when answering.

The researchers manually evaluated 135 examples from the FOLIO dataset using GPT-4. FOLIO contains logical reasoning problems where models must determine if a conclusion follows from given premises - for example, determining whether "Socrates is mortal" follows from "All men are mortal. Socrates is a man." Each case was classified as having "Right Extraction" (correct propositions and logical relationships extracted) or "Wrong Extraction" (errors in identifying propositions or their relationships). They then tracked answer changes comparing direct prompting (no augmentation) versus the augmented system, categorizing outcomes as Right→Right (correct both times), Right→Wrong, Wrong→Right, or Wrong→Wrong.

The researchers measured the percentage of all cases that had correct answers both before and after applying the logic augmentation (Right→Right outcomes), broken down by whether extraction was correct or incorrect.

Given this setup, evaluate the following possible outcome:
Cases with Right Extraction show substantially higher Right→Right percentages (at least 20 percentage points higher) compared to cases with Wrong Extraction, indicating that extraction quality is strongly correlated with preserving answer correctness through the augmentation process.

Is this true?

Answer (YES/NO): NO